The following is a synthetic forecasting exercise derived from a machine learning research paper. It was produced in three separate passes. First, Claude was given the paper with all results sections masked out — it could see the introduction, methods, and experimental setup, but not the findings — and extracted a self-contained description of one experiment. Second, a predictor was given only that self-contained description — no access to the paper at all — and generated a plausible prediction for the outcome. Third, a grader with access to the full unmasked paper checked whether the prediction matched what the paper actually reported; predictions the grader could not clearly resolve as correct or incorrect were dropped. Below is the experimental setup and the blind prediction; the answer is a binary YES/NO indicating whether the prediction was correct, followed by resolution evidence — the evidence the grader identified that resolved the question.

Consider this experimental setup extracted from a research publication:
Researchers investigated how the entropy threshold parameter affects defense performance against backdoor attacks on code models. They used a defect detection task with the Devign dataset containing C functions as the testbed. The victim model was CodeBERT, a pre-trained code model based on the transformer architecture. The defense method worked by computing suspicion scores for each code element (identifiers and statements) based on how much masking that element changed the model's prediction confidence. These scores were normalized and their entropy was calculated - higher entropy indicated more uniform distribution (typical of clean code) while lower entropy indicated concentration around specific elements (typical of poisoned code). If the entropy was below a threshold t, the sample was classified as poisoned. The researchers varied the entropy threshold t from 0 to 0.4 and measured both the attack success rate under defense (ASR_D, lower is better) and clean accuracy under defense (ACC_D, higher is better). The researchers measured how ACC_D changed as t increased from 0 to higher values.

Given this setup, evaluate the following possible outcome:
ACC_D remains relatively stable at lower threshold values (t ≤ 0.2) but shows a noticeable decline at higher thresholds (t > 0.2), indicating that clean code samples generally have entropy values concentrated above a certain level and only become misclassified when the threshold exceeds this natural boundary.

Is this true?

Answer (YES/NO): NO